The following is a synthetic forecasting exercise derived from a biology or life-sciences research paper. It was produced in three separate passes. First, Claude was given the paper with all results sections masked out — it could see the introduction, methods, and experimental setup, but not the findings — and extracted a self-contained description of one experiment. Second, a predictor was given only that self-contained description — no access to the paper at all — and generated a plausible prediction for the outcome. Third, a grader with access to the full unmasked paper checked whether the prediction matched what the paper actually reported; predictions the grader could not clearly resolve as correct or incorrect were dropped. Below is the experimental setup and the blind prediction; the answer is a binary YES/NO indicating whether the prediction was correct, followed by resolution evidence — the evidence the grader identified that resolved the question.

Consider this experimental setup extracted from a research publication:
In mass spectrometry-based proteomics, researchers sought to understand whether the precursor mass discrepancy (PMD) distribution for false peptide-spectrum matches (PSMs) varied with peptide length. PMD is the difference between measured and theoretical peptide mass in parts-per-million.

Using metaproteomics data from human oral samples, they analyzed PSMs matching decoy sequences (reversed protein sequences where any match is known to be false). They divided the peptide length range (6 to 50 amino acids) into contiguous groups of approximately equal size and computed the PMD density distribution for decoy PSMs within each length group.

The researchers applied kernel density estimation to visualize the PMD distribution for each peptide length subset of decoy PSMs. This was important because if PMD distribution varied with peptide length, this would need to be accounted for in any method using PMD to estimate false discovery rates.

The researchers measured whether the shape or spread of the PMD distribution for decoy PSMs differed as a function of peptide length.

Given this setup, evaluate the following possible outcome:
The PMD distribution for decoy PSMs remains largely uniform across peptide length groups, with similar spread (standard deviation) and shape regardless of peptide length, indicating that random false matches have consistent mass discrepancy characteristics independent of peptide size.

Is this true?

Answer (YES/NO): NO